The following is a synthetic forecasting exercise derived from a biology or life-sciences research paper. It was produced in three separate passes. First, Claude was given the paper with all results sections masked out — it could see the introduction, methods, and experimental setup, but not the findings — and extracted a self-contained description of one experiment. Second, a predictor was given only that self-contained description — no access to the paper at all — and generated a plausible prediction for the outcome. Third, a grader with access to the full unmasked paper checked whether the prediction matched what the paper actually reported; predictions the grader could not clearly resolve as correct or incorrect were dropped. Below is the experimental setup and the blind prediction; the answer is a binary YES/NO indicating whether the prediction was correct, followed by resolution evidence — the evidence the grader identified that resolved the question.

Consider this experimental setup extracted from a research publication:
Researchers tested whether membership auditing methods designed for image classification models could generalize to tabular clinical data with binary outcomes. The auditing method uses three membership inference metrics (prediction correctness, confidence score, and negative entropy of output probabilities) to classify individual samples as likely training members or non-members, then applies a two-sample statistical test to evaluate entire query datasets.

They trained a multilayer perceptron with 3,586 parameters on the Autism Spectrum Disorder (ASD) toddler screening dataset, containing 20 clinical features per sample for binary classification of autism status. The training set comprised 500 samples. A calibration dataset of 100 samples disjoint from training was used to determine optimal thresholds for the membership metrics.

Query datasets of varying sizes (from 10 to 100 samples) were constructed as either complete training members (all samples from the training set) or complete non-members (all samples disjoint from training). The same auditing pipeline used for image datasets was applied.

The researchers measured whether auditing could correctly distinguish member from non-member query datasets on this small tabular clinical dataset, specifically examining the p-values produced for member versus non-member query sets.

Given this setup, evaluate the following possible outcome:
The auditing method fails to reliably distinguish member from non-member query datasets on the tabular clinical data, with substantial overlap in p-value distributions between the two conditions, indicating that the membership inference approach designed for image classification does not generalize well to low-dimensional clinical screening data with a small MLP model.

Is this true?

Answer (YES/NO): NO